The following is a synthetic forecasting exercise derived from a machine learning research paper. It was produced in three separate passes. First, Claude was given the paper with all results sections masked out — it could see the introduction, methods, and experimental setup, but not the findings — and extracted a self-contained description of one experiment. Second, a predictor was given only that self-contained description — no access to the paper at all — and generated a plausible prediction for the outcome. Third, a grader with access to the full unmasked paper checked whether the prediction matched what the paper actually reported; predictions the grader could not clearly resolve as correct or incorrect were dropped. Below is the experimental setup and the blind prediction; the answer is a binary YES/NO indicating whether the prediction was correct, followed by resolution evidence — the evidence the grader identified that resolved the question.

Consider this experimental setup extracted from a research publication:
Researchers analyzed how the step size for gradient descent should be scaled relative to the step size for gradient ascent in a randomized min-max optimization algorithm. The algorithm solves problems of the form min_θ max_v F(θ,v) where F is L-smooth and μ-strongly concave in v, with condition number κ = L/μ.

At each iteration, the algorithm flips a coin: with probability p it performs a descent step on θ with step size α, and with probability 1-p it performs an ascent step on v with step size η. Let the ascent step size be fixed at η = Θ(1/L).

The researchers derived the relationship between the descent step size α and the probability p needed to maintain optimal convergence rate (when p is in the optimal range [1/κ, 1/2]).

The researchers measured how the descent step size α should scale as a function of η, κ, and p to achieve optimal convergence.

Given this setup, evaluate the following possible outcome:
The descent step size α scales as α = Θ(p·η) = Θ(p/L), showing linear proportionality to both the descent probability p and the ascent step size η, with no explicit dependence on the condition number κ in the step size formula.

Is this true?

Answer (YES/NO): NO